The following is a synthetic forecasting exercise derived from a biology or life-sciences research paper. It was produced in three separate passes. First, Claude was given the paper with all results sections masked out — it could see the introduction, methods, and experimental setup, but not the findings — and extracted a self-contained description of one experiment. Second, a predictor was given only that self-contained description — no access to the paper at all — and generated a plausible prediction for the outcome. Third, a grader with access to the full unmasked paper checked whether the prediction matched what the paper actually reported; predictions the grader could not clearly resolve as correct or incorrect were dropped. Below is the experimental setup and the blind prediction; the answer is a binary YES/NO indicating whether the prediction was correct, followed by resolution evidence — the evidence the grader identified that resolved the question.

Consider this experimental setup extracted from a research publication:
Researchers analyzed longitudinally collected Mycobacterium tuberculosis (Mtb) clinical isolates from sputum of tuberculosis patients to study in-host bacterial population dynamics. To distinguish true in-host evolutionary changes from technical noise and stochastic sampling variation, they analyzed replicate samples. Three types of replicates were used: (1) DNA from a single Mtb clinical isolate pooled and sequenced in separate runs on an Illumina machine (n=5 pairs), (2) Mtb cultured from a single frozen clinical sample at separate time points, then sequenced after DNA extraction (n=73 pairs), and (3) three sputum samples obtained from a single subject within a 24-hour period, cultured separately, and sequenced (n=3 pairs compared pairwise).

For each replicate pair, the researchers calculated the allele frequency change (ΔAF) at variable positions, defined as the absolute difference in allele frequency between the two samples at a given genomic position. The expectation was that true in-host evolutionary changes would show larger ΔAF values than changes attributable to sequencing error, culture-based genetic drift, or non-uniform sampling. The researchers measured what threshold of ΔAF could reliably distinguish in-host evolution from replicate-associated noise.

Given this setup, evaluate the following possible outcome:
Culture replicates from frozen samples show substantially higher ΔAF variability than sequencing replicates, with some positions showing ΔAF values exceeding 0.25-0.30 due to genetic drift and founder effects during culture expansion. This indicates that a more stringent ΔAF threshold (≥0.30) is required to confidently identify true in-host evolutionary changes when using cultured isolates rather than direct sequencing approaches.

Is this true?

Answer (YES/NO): NO